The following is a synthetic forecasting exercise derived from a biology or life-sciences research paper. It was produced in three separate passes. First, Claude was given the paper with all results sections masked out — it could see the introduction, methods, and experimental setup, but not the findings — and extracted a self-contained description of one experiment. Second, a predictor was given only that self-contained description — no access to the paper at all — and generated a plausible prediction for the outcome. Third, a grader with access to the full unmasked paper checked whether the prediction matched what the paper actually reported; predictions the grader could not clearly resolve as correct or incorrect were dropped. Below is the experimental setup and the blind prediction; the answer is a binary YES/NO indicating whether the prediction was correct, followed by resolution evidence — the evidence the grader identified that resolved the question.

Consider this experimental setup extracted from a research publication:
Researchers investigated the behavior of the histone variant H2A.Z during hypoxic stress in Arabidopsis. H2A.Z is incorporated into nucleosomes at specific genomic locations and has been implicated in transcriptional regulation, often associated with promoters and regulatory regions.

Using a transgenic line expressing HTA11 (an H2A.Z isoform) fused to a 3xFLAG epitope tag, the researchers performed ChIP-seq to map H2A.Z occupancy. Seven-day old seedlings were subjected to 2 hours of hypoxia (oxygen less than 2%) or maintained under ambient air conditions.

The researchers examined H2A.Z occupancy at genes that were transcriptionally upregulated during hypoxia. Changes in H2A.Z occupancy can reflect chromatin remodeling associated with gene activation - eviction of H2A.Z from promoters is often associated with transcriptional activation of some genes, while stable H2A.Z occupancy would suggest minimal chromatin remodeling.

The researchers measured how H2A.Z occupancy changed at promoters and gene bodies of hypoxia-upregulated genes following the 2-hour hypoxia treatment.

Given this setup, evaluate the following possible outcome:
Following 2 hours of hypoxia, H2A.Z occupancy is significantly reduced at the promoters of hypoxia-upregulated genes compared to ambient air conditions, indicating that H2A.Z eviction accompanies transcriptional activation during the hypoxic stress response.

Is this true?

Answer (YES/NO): YES